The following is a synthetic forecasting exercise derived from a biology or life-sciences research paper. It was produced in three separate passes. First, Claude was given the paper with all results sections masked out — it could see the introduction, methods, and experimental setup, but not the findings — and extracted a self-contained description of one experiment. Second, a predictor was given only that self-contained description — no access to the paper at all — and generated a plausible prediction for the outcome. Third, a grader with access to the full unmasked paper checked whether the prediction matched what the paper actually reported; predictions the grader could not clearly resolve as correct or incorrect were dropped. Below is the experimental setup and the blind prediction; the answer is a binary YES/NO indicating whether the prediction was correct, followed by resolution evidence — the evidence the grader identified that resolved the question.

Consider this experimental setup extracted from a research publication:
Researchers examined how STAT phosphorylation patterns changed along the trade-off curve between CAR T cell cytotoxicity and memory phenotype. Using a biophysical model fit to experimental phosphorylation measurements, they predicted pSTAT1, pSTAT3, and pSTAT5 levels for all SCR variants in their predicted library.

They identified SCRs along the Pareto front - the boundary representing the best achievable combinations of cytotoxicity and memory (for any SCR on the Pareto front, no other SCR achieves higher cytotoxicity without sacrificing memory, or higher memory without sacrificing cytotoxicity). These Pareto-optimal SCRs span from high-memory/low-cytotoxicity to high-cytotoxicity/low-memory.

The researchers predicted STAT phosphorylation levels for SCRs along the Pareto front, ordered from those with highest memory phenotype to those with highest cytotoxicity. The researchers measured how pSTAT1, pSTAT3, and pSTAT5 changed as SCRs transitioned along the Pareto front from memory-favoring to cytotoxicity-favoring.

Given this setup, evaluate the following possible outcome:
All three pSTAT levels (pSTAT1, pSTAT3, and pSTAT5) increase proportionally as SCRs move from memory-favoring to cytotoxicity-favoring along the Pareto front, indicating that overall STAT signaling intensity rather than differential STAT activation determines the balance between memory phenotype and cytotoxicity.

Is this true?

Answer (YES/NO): NO